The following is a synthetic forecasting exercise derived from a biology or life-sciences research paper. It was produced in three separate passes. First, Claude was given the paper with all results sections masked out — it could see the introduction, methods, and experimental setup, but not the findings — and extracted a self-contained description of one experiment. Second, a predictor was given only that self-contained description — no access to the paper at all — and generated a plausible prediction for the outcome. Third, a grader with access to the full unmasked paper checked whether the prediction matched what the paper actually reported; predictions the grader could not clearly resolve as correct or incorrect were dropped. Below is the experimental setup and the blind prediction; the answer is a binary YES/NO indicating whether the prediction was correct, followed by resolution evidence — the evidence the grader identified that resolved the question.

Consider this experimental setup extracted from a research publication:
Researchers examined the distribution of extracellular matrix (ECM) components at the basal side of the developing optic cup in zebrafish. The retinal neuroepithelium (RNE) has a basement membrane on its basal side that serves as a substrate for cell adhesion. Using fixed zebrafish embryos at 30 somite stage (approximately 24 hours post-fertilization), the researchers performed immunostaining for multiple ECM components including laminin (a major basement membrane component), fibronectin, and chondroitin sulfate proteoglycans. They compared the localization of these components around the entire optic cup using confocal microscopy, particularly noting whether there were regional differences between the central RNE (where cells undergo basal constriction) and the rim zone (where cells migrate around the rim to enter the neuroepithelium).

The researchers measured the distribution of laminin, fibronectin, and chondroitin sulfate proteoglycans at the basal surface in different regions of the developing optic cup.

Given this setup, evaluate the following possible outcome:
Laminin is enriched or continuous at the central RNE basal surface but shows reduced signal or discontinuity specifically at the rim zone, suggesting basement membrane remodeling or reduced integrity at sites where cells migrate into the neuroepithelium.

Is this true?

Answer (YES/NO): NO